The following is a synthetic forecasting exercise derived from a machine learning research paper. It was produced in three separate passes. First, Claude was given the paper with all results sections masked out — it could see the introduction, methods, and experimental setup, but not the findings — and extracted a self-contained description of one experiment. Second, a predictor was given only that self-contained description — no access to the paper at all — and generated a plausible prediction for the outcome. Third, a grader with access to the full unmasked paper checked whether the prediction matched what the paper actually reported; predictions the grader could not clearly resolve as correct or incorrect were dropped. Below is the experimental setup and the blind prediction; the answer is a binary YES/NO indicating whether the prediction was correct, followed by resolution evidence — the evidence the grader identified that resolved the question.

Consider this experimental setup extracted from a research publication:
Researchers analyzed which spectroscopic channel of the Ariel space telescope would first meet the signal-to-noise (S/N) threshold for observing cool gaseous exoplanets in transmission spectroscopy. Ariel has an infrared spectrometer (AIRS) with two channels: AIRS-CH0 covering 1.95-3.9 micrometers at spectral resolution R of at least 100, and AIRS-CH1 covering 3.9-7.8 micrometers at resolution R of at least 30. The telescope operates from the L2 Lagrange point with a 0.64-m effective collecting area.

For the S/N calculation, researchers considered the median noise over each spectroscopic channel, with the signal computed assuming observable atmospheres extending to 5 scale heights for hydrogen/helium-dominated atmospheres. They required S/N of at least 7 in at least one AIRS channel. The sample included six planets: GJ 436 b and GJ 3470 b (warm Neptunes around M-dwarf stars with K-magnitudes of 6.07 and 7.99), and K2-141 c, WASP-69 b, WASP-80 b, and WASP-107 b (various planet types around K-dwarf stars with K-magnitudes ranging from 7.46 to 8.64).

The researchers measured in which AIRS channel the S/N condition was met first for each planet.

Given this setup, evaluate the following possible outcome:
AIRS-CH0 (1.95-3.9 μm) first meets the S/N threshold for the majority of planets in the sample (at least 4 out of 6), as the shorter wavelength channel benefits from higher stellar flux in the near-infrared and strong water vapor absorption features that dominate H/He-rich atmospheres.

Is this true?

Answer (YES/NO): YES